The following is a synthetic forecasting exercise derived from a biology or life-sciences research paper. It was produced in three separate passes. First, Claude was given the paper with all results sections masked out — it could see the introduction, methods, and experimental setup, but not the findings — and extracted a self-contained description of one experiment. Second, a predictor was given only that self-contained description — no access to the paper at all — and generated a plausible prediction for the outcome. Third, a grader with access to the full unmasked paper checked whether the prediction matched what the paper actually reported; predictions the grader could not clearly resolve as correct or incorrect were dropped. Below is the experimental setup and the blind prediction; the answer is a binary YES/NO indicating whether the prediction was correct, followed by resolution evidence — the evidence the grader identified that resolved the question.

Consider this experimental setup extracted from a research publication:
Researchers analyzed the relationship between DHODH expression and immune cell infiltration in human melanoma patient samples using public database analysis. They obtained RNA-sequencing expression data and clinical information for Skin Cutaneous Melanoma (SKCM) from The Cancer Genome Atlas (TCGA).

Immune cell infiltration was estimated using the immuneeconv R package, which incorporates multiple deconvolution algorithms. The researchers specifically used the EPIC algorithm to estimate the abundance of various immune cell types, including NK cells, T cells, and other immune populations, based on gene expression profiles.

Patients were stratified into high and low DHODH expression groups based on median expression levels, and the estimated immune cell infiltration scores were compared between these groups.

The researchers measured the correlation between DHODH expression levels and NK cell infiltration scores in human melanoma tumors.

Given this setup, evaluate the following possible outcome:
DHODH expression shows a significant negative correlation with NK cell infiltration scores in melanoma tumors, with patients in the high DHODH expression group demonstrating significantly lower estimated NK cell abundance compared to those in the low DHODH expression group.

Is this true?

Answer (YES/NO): YES